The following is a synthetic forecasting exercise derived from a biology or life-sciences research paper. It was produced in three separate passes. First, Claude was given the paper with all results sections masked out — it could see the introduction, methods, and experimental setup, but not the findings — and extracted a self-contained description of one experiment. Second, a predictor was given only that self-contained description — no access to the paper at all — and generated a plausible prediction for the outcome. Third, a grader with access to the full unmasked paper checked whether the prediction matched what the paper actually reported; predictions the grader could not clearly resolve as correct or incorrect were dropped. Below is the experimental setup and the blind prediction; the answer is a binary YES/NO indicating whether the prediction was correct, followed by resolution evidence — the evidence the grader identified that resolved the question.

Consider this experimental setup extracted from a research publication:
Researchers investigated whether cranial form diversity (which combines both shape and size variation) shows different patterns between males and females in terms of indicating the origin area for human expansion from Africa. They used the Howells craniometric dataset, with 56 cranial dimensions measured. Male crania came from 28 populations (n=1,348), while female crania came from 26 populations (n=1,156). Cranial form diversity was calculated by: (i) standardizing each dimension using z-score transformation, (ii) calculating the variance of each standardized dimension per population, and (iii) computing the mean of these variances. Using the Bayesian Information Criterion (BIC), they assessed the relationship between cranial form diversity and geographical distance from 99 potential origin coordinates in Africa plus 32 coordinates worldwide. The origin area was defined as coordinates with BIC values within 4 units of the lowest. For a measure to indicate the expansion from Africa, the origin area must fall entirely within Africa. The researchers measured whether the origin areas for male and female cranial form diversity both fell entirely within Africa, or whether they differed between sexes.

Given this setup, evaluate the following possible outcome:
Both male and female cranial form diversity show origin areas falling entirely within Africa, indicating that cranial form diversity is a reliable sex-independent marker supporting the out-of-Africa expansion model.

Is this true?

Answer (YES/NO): YES